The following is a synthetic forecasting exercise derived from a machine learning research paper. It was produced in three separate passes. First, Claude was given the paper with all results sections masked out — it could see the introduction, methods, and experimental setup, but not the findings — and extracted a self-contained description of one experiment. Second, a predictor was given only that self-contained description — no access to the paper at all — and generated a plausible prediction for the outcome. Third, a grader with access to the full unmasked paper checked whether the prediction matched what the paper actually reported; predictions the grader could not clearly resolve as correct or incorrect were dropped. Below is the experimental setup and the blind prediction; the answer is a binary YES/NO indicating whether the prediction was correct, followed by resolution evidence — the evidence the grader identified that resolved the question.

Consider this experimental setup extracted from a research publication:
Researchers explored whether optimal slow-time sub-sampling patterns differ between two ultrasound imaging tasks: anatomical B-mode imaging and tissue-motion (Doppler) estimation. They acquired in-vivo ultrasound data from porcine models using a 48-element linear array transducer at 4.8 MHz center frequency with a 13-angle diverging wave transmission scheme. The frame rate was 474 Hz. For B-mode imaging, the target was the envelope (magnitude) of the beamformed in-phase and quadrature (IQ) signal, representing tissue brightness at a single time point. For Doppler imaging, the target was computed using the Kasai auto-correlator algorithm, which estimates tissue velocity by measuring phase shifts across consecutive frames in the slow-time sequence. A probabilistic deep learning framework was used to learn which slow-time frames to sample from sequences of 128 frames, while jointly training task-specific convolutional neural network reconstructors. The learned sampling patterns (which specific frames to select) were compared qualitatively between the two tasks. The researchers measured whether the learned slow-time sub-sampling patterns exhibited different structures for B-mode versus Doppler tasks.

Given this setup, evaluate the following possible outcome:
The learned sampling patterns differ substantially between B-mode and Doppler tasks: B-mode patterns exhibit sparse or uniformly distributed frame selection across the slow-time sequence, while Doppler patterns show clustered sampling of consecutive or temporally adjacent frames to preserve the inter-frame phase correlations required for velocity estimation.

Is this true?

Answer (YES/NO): YES